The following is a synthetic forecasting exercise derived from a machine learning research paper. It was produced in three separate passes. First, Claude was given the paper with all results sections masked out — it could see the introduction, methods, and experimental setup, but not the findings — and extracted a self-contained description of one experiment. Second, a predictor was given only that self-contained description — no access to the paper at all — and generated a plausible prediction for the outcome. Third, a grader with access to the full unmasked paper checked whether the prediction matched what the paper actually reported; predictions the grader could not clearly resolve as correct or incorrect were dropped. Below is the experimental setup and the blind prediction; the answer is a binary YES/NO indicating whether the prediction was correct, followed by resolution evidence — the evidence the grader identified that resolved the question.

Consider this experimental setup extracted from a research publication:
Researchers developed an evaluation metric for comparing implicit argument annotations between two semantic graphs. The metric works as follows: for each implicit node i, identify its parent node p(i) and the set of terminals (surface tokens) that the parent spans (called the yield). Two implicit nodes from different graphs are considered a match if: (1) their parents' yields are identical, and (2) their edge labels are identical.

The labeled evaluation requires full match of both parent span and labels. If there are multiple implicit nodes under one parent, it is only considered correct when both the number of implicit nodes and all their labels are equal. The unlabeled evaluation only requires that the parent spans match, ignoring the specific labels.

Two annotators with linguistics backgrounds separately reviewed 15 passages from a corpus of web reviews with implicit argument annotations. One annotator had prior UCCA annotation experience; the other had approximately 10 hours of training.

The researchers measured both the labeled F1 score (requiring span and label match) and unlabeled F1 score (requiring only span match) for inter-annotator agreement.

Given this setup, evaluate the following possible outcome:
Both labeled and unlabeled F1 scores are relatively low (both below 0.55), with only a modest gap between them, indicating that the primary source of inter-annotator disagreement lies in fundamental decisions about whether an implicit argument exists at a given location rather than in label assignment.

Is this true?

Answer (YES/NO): NO